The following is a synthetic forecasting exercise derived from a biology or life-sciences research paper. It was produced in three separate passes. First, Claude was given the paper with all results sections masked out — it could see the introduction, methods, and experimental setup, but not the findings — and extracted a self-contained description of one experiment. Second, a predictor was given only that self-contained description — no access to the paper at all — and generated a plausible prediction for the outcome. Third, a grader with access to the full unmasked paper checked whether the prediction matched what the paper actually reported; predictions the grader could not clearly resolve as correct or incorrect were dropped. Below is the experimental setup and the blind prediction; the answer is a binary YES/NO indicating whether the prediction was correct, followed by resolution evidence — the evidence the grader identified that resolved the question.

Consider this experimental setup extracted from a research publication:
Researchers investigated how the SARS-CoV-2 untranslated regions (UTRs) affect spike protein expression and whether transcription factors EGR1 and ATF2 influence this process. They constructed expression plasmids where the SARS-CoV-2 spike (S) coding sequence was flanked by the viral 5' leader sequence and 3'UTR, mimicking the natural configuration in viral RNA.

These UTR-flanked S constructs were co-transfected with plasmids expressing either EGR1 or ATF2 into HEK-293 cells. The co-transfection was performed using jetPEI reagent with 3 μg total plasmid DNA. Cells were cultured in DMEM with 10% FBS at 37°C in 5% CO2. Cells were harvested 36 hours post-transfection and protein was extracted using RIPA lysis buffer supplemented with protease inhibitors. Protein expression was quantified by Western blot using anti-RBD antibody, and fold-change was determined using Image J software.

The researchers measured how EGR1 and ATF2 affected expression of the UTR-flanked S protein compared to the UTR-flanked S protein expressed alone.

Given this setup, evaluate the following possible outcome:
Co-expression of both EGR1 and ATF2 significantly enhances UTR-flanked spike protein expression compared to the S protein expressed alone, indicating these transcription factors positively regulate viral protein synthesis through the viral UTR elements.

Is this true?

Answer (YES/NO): YES